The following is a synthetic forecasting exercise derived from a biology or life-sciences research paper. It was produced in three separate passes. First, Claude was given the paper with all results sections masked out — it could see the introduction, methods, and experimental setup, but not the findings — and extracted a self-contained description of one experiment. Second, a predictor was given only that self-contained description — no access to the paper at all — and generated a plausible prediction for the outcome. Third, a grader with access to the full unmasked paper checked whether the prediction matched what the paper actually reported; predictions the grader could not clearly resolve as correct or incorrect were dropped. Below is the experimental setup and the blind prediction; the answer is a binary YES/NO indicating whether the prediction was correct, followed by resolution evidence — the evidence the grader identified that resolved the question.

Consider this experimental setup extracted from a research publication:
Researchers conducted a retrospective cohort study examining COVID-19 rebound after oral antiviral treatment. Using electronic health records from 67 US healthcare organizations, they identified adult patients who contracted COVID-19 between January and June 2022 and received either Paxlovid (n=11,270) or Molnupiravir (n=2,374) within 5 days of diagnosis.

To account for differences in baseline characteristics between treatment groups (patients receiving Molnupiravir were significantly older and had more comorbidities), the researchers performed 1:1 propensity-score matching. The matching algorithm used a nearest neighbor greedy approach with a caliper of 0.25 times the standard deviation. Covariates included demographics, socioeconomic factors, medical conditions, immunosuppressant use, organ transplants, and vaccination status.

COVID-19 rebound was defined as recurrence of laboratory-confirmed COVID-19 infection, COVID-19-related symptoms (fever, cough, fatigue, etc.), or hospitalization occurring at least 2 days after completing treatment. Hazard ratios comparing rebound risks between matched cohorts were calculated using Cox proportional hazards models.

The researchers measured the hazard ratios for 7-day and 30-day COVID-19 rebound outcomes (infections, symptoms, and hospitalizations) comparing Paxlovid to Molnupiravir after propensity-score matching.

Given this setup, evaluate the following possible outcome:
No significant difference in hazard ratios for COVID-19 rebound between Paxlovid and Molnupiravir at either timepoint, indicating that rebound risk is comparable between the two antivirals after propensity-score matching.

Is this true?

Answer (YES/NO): YES